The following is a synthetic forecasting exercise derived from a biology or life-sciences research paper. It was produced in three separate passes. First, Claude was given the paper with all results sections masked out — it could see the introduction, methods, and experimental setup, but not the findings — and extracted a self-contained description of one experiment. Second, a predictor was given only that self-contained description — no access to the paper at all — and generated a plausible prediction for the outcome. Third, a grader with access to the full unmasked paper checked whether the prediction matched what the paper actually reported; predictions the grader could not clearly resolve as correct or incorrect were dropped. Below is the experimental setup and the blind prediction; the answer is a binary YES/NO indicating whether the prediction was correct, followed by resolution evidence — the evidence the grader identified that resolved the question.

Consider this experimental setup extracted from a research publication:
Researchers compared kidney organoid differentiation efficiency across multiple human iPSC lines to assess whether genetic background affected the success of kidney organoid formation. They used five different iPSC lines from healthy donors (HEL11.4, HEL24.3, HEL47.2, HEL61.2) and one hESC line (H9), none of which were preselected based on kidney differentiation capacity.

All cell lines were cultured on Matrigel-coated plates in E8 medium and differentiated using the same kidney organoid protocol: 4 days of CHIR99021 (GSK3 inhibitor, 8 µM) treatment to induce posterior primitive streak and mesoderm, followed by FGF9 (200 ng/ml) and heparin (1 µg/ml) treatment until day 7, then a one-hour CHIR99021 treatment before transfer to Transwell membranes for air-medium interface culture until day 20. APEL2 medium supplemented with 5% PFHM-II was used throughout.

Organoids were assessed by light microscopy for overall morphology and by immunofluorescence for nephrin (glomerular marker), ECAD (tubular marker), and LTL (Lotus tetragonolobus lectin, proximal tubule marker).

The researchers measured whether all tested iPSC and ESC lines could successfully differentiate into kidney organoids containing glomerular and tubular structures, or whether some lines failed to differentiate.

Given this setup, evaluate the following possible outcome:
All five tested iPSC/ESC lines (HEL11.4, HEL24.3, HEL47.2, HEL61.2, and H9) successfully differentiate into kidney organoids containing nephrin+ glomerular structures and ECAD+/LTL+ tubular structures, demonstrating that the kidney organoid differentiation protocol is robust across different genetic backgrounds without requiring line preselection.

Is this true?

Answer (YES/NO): NO